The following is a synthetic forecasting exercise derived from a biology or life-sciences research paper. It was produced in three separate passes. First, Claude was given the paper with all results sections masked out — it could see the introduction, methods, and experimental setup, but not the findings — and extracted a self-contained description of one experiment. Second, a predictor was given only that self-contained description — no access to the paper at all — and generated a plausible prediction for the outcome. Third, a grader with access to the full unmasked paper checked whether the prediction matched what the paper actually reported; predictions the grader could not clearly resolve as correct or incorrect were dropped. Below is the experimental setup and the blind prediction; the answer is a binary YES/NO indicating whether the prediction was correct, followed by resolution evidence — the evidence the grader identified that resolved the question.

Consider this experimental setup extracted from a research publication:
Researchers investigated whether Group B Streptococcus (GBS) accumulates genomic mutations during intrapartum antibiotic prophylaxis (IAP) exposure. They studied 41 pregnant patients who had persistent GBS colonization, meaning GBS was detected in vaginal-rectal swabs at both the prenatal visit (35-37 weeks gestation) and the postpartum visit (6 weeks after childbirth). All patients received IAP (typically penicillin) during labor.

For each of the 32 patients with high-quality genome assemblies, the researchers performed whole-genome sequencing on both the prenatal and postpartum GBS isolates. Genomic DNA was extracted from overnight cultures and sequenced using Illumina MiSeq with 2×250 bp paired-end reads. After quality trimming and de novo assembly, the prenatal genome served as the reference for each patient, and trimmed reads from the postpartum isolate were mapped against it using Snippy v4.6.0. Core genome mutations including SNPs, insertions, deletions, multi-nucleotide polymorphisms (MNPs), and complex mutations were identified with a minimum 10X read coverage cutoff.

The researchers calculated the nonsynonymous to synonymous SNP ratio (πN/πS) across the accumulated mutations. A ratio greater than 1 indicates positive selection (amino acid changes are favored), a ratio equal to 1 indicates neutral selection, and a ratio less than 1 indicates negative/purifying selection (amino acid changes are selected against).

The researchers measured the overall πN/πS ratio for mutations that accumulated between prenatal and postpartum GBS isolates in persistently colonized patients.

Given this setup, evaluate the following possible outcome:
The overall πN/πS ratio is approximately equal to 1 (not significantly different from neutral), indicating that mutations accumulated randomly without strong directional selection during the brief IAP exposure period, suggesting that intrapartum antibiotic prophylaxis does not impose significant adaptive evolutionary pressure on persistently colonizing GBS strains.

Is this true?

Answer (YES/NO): NO